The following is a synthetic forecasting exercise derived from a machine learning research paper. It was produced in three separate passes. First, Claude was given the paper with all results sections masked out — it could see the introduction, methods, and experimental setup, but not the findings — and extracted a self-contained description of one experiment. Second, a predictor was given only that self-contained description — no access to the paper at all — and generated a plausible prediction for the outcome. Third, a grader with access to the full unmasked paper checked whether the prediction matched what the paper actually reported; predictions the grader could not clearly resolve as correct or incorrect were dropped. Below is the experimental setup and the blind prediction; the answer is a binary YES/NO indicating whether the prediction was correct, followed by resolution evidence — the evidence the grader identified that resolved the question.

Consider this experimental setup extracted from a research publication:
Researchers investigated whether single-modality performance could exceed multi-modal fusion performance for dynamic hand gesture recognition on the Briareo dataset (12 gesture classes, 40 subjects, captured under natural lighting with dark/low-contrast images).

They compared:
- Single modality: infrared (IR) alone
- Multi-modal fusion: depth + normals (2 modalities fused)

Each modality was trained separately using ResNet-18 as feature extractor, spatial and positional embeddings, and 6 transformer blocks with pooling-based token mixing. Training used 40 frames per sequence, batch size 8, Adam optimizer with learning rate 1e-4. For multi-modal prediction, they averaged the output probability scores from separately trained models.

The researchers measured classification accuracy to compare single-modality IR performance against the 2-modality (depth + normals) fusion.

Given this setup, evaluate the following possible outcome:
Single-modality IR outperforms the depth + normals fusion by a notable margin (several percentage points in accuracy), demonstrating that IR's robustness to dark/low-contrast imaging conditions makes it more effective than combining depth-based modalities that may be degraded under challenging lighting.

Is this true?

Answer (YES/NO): NO